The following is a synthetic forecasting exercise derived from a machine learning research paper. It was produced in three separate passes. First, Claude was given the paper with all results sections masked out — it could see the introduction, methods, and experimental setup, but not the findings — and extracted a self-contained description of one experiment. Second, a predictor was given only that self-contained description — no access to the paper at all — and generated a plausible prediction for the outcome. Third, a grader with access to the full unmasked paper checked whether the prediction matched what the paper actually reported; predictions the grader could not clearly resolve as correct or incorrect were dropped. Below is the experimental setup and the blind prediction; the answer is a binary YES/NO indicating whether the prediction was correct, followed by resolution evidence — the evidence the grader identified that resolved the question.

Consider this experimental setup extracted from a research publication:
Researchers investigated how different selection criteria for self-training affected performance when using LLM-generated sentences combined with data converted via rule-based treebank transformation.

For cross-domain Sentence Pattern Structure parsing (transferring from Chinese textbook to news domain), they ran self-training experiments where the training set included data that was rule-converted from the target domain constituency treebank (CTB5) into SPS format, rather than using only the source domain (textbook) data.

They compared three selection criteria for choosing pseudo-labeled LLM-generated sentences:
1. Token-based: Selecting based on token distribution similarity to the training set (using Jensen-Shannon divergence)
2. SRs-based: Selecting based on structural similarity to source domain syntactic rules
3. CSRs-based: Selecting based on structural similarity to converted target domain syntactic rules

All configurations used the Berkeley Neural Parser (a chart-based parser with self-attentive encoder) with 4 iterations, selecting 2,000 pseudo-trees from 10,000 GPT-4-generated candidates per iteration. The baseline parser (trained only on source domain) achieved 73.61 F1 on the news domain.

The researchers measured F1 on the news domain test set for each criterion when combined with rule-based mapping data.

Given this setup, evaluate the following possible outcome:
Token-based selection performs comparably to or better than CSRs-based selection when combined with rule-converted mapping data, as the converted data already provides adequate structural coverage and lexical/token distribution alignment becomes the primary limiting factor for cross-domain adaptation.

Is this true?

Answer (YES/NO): NO